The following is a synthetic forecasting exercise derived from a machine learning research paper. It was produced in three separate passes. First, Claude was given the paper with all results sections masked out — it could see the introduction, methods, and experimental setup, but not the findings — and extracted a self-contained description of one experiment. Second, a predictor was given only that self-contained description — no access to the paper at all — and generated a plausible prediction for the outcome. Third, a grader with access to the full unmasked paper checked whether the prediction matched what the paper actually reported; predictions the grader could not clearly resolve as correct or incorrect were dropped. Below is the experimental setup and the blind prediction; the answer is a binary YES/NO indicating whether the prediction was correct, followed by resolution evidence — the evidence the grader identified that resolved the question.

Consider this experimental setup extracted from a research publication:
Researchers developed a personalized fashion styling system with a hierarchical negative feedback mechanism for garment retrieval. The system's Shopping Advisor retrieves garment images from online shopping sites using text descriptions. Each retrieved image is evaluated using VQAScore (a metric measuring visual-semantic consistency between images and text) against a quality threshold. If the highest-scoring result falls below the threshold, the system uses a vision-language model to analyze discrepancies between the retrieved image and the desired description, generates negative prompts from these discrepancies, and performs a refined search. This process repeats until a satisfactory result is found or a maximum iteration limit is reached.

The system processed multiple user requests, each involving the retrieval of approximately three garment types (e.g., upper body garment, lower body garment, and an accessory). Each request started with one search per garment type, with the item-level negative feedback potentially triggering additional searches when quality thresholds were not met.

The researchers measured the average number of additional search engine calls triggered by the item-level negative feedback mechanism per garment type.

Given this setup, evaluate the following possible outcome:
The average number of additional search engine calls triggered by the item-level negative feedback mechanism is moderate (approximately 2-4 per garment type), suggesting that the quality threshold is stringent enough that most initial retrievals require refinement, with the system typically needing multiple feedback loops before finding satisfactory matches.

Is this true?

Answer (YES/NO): NO